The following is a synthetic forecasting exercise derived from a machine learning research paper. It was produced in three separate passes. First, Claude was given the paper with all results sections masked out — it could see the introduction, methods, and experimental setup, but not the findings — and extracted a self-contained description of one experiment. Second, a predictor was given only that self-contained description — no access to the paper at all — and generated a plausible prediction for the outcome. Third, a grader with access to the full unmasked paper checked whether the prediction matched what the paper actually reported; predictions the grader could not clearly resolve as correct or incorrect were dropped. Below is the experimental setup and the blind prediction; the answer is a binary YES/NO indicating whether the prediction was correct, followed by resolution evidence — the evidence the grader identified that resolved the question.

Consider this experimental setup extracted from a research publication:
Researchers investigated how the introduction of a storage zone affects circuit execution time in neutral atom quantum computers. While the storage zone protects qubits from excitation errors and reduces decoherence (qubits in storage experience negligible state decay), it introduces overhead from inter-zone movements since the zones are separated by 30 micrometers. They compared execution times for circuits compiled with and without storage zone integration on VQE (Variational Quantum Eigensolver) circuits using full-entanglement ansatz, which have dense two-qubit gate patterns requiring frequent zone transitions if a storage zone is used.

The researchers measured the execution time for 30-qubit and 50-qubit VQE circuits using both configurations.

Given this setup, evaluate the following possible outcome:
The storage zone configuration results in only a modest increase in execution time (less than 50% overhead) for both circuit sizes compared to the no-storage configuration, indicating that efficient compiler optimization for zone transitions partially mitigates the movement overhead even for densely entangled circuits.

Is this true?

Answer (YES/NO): NO